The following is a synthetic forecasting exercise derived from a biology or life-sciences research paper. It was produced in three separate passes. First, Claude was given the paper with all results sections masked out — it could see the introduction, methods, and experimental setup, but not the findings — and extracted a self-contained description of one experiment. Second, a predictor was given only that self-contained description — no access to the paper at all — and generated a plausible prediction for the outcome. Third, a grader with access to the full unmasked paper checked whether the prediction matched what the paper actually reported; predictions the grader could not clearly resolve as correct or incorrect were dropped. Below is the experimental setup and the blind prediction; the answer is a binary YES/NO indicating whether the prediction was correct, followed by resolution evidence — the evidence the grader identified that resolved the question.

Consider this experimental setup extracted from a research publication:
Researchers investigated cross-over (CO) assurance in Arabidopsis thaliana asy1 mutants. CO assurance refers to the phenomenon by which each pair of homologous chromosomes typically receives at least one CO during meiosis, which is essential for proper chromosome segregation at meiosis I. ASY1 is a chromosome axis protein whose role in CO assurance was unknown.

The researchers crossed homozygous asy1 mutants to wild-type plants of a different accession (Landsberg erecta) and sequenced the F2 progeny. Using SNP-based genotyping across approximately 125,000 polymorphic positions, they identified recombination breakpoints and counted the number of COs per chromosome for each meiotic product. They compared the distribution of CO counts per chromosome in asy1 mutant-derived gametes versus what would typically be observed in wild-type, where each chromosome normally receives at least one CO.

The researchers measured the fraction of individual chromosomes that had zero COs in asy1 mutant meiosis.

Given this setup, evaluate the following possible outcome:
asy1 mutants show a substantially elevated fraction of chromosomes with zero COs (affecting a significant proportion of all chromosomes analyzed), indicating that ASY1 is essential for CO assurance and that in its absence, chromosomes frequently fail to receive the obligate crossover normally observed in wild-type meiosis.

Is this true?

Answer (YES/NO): YES